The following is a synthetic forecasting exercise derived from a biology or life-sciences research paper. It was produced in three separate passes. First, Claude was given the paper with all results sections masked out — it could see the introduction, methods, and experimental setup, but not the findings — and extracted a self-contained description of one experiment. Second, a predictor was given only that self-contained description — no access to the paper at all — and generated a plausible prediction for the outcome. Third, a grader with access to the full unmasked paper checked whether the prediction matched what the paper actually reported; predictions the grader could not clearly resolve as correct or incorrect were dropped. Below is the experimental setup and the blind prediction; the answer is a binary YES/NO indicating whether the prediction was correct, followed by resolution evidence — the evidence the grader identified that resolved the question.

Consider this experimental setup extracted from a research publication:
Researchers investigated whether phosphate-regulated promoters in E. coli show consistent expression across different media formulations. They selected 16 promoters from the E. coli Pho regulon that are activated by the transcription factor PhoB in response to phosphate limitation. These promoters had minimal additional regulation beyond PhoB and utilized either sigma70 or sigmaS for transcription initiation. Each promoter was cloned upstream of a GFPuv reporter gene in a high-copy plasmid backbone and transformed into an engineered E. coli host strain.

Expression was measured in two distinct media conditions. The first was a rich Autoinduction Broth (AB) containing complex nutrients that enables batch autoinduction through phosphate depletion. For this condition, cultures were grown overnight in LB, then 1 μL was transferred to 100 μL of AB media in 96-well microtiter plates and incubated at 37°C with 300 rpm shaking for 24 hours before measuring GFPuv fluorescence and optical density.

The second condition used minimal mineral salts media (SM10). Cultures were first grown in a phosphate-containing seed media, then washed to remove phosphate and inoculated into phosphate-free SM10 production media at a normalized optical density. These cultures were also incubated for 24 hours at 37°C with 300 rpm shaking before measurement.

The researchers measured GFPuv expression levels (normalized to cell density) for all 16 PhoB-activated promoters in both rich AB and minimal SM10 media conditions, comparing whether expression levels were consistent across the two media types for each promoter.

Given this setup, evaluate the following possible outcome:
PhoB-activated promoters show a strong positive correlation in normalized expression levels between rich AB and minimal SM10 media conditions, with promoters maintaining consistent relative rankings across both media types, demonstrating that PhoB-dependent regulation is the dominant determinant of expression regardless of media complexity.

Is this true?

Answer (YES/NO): NO